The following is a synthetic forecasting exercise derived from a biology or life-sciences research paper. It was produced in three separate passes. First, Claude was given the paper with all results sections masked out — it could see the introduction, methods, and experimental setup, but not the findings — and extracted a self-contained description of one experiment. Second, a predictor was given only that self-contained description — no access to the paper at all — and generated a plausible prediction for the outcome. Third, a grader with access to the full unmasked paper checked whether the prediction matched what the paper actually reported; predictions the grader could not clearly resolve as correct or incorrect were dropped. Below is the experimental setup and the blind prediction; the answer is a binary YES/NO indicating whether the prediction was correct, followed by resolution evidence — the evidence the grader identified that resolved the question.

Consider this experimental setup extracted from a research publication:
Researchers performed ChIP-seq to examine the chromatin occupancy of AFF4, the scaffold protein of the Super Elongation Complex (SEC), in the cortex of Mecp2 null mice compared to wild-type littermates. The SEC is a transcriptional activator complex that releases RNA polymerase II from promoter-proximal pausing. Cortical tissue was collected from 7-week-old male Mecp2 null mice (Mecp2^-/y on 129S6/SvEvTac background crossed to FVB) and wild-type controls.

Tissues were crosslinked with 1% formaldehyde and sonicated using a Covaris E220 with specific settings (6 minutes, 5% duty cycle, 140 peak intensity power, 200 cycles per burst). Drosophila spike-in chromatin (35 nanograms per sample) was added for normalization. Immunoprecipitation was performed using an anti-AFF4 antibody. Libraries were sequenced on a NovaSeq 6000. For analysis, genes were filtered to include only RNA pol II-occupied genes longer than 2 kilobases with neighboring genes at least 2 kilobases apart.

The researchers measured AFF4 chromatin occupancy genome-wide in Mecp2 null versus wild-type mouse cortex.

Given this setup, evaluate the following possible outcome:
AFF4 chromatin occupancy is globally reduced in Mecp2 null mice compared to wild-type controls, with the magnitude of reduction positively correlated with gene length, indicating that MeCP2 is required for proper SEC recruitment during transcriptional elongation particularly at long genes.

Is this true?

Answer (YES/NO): NO